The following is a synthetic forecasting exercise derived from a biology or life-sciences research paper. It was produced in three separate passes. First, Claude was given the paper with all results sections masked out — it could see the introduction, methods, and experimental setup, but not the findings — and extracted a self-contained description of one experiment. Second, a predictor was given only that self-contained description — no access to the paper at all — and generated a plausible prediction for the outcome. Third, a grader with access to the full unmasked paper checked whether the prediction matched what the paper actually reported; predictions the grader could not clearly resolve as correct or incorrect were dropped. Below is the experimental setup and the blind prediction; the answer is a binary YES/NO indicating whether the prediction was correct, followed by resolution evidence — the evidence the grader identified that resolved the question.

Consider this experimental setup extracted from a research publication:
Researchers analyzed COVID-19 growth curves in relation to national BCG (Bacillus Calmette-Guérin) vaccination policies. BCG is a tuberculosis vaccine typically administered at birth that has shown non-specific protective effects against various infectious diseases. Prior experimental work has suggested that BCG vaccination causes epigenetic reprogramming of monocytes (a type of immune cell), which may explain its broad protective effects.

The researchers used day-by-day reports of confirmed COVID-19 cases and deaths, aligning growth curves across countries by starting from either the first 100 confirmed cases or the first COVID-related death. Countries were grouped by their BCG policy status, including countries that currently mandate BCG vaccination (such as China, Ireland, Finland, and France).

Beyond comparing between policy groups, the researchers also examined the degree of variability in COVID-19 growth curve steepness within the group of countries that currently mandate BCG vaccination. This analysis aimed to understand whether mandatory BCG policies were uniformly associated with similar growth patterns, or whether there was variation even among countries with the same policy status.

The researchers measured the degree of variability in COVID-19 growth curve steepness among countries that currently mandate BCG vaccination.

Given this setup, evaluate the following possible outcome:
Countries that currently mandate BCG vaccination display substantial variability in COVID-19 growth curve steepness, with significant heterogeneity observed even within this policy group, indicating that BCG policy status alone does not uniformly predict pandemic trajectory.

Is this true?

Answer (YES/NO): YES